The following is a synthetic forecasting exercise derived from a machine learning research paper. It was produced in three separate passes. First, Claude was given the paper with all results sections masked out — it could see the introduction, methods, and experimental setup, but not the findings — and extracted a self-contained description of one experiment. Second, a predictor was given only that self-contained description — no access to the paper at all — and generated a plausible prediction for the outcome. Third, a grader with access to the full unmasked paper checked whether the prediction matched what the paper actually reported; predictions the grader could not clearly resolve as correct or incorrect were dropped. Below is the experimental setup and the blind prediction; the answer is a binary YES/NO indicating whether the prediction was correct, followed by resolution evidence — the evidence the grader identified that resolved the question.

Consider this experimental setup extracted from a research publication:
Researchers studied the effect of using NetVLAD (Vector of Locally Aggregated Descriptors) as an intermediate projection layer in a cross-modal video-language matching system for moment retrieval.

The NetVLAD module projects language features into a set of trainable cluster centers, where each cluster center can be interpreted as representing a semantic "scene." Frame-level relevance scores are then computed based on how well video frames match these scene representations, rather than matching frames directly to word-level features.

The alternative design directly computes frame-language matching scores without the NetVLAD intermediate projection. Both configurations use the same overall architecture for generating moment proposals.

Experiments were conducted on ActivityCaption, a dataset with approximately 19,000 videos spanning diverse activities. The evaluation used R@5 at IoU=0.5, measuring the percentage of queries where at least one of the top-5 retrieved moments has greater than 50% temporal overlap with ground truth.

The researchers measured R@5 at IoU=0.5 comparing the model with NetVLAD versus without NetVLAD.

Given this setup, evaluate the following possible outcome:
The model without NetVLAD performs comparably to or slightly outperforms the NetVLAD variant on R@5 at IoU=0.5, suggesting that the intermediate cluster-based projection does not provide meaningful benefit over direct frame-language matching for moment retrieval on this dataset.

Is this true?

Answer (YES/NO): NO